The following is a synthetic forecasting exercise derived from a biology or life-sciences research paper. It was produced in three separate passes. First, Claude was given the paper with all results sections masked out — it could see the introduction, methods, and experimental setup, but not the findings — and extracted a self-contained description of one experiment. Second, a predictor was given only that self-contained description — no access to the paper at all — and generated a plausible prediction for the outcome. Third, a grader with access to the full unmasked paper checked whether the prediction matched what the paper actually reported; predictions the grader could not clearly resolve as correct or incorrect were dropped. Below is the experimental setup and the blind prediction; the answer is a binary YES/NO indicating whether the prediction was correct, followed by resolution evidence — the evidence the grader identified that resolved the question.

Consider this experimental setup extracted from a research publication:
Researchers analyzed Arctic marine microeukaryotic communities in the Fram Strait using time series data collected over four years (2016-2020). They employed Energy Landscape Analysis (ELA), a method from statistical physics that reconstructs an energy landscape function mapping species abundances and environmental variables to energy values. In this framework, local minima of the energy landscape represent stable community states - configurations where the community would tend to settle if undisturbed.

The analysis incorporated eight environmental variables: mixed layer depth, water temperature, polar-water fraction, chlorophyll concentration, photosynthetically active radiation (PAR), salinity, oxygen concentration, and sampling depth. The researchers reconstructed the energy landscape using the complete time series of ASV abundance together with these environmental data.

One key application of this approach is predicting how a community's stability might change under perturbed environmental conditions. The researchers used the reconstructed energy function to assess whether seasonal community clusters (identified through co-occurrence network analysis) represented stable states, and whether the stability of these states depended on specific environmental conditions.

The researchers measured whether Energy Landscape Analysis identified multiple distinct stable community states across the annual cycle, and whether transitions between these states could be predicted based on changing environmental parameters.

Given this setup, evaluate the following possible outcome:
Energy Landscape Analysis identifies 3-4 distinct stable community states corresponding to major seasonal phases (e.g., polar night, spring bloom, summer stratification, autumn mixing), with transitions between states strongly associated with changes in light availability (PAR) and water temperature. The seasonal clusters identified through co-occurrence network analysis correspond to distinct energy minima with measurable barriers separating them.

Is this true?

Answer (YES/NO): NO